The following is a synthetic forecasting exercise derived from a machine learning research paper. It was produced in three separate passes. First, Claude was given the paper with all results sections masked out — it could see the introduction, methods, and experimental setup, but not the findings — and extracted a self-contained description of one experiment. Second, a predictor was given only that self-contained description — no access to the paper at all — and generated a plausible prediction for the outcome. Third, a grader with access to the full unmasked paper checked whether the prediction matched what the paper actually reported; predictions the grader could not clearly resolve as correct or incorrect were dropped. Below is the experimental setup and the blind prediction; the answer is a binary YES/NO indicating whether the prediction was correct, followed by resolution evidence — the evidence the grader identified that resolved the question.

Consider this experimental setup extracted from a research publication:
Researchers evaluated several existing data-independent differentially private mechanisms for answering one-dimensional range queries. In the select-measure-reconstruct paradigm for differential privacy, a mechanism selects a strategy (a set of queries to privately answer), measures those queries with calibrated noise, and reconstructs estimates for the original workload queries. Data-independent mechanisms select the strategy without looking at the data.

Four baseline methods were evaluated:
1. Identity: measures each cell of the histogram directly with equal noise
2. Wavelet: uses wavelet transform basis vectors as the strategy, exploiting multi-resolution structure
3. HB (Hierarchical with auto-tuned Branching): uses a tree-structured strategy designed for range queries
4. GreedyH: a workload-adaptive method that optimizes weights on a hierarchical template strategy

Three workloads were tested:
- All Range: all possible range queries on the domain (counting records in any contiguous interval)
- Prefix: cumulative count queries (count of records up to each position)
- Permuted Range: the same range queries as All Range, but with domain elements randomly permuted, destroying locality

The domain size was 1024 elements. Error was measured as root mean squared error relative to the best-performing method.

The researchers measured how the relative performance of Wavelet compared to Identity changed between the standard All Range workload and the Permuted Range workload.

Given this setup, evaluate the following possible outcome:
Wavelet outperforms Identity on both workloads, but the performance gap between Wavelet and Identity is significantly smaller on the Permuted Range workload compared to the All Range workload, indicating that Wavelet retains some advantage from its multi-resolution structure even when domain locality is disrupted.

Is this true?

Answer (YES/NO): NO